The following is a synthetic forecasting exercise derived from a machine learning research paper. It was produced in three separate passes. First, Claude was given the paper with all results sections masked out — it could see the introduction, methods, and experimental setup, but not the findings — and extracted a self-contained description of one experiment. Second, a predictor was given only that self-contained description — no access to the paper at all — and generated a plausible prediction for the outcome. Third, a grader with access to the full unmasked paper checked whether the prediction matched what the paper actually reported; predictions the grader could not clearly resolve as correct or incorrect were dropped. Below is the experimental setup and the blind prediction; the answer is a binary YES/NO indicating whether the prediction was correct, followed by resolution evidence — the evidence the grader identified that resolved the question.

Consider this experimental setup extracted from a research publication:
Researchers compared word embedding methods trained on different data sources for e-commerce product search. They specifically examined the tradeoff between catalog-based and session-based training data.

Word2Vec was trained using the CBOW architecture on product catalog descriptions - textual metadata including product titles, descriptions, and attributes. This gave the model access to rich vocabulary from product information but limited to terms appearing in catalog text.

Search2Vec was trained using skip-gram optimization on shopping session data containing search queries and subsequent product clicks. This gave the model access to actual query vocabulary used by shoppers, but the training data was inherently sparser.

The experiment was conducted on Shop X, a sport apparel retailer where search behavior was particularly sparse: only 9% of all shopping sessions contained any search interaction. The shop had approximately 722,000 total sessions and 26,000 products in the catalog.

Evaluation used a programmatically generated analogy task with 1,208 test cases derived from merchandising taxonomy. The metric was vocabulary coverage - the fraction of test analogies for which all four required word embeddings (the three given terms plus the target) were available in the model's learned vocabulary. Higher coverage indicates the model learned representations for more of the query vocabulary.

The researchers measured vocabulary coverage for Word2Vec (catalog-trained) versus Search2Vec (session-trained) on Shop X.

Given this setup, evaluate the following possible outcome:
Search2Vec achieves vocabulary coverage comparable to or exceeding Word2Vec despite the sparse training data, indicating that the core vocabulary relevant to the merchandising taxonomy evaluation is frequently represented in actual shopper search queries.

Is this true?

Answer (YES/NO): NO